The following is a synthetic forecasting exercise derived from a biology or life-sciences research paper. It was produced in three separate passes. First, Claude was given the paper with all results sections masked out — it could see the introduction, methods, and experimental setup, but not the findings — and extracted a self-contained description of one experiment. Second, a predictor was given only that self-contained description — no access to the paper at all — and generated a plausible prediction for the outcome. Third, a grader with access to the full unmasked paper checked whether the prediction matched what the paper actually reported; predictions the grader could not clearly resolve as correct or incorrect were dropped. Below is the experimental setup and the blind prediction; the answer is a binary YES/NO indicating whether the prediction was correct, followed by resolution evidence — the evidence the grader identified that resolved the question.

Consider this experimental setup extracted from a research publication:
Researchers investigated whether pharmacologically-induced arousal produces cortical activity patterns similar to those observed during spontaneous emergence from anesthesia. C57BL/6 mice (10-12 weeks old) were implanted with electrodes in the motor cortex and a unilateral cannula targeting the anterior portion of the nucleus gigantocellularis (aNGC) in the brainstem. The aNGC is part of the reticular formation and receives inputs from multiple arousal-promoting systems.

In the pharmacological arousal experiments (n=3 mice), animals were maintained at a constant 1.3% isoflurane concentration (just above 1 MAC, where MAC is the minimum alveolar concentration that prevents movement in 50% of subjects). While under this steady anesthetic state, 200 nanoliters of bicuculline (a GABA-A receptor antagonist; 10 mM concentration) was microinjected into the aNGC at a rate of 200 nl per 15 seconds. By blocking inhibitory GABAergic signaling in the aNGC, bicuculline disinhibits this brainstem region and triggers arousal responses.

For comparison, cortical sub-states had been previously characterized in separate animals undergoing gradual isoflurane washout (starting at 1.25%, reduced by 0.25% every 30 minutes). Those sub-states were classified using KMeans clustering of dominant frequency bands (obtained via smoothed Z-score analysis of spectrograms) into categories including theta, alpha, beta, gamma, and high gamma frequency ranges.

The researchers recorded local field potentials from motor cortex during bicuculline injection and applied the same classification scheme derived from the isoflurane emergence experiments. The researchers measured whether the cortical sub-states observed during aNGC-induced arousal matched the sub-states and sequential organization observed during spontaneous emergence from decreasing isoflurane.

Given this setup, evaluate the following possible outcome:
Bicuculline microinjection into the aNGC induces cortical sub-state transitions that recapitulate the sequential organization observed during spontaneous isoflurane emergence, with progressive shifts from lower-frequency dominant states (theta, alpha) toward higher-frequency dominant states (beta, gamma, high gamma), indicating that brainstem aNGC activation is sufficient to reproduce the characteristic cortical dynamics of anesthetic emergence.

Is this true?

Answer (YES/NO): NO